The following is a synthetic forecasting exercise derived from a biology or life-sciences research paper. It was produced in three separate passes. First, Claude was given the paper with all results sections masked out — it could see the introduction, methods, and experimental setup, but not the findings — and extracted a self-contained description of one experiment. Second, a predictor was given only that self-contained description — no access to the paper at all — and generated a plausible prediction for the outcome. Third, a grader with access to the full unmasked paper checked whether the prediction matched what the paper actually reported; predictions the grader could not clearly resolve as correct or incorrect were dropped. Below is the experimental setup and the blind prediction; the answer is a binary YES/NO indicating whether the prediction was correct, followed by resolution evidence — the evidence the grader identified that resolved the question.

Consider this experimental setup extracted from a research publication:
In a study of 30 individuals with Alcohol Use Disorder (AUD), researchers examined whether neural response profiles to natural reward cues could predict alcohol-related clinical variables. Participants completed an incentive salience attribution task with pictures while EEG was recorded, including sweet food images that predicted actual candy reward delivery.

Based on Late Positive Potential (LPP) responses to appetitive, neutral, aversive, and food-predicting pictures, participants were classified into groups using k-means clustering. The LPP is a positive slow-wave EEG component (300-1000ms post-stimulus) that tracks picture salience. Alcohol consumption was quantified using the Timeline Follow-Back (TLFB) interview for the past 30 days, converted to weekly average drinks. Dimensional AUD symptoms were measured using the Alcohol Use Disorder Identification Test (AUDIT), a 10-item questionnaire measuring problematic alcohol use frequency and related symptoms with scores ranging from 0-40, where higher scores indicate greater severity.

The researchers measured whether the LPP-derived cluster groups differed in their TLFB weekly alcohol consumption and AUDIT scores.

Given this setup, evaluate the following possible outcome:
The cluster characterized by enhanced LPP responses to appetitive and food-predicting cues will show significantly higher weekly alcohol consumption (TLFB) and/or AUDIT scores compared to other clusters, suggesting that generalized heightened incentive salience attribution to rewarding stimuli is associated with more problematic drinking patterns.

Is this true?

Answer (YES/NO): NO